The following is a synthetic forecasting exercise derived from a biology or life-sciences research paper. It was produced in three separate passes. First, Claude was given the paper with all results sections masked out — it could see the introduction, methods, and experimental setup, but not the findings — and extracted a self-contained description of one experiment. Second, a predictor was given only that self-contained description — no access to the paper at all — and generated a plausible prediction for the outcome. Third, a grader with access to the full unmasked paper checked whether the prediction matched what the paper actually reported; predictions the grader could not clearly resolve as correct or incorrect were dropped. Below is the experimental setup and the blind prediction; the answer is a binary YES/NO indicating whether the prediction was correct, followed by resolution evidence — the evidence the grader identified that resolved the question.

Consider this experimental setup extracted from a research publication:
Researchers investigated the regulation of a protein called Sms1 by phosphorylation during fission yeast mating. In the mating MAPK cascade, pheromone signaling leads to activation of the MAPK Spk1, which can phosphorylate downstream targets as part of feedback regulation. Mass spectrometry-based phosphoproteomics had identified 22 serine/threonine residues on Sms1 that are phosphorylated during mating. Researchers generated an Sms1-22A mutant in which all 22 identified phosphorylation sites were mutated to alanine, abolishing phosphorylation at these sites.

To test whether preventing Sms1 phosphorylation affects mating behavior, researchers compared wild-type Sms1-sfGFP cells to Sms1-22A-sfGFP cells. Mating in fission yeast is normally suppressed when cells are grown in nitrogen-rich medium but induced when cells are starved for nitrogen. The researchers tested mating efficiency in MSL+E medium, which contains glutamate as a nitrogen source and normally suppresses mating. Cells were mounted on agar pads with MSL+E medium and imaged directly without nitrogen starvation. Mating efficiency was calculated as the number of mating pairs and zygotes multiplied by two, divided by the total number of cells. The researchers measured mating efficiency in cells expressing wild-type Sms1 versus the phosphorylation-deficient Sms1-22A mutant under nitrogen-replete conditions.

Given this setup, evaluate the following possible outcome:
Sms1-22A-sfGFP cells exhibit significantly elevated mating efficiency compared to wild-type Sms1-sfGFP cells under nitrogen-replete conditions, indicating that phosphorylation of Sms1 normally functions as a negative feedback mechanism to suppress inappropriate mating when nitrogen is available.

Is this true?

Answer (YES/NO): YES